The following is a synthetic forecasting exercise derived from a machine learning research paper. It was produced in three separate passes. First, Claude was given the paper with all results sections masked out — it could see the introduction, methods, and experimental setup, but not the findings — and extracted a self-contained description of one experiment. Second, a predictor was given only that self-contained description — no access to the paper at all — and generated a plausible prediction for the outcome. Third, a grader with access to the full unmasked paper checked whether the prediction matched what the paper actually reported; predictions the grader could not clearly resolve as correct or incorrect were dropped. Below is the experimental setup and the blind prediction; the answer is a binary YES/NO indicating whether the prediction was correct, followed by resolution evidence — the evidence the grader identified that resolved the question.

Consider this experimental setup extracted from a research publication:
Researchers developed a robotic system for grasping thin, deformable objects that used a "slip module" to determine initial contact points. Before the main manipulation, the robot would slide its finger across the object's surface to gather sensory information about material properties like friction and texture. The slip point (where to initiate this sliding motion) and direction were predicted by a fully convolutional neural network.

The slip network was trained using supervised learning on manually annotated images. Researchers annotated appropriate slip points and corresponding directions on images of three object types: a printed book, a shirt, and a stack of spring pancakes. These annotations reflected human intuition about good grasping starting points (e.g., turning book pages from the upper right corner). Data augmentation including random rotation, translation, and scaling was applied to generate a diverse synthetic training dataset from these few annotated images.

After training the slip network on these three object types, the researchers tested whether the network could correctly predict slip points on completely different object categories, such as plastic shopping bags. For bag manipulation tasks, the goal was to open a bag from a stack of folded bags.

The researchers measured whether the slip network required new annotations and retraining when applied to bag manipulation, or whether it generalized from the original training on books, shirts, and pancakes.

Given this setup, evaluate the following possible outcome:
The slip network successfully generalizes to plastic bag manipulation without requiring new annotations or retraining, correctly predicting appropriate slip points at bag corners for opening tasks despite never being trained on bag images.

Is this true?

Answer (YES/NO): NO